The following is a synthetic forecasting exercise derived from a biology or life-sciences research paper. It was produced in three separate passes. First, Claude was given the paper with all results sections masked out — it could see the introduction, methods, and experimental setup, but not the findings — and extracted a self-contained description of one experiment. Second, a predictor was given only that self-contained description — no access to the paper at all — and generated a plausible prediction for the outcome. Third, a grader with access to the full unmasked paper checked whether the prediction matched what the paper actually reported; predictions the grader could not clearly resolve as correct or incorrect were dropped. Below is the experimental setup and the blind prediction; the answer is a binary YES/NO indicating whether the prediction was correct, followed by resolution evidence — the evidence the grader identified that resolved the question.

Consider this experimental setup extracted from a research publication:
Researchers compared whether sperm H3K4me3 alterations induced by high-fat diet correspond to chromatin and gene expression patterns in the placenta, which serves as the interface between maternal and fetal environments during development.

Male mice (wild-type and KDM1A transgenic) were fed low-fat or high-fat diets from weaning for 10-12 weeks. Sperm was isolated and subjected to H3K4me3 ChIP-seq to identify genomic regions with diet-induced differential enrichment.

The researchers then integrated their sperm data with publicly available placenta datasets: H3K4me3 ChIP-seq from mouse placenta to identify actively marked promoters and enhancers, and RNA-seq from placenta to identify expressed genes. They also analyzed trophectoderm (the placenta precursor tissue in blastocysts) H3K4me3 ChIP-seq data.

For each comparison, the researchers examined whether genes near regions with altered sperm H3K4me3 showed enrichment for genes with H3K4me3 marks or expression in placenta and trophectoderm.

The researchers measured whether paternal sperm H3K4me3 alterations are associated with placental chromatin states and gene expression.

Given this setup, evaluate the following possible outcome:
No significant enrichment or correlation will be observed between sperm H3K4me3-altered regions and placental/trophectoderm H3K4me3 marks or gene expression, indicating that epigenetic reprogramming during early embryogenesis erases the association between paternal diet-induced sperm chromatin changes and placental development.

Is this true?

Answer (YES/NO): NO